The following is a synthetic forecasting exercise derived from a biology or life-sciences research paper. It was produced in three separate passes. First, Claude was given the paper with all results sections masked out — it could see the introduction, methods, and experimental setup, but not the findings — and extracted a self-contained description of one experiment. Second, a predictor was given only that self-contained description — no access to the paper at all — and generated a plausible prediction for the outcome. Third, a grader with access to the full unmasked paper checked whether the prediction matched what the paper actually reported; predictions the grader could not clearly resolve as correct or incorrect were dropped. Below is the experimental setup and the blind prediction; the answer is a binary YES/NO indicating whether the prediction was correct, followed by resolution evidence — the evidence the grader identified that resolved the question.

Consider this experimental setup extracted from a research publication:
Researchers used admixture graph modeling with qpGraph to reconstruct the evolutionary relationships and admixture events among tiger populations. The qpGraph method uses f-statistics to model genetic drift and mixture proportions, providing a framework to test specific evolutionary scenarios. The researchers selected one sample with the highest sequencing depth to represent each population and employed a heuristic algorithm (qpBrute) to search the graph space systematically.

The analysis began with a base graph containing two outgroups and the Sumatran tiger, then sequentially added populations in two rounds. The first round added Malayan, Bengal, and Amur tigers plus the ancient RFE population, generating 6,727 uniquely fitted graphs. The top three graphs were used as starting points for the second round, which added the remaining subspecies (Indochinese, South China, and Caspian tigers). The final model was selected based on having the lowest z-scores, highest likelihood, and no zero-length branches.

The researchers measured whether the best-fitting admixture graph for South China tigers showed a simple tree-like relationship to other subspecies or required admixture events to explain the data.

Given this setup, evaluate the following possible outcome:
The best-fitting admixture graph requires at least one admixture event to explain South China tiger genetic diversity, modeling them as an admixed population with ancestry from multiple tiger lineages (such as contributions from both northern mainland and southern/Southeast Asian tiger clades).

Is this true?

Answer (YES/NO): NO